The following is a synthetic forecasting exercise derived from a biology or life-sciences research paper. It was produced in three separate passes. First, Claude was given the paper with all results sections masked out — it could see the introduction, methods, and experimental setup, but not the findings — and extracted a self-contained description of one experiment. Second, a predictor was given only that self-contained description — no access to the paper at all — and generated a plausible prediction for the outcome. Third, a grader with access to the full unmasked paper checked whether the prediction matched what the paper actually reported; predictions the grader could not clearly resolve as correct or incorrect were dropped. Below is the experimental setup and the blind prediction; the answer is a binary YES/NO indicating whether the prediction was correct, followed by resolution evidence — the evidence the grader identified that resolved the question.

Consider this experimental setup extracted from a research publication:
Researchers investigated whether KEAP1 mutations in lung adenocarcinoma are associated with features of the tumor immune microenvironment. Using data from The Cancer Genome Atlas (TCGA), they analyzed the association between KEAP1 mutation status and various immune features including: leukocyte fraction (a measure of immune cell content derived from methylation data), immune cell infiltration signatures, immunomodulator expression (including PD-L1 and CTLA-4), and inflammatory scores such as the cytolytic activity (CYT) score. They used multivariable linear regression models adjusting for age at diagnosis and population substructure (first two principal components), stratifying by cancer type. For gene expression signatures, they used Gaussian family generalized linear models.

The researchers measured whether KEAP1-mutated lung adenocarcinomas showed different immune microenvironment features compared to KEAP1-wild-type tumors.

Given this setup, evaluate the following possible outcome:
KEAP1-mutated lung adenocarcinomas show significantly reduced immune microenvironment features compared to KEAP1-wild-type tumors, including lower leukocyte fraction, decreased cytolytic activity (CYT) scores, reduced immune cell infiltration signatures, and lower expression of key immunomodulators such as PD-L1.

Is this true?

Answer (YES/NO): YES